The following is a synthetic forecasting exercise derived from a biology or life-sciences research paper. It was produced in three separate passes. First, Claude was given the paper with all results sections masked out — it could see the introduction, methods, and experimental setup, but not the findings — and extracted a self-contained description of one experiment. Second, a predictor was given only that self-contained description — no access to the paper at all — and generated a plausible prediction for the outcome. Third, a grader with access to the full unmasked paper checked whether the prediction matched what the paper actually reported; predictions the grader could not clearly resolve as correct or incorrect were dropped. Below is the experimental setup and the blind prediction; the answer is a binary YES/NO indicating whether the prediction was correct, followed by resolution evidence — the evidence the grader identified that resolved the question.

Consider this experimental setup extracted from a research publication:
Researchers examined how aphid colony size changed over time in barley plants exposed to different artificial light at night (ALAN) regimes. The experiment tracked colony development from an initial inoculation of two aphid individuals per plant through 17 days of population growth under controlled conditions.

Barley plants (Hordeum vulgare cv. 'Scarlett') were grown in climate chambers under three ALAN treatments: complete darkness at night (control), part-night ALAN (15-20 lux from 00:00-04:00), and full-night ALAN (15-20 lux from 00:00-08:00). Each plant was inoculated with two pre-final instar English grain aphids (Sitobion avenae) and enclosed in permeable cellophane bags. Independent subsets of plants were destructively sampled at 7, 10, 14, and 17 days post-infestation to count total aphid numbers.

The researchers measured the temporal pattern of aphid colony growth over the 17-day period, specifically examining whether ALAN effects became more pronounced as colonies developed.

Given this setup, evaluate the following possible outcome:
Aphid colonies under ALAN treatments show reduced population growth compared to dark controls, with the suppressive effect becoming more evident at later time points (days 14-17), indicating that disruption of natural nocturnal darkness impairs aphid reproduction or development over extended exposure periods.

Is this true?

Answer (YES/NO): NO